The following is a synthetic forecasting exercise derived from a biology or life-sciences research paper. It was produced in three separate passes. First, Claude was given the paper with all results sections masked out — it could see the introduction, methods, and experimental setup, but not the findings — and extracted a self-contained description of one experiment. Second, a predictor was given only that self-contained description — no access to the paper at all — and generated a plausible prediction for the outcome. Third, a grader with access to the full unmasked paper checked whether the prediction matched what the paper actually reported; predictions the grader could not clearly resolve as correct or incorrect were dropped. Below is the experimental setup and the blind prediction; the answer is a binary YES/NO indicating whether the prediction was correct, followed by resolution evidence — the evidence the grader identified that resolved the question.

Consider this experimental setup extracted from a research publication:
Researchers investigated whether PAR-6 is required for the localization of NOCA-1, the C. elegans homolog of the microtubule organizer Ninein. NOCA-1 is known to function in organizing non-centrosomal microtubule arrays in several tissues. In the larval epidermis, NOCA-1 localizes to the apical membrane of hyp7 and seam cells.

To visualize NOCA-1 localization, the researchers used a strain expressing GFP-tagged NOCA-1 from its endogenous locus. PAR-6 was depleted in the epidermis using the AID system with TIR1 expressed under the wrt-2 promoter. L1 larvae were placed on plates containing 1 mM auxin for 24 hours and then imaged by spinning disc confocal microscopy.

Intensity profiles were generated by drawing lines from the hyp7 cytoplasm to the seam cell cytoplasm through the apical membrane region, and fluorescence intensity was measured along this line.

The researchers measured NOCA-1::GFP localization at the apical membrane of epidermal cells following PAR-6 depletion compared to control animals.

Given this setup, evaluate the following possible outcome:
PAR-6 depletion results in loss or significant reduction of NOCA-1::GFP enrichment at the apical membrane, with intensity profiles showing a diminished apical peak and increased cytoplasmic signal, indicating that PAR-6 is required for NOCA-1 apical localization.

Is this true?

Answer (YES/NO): YES